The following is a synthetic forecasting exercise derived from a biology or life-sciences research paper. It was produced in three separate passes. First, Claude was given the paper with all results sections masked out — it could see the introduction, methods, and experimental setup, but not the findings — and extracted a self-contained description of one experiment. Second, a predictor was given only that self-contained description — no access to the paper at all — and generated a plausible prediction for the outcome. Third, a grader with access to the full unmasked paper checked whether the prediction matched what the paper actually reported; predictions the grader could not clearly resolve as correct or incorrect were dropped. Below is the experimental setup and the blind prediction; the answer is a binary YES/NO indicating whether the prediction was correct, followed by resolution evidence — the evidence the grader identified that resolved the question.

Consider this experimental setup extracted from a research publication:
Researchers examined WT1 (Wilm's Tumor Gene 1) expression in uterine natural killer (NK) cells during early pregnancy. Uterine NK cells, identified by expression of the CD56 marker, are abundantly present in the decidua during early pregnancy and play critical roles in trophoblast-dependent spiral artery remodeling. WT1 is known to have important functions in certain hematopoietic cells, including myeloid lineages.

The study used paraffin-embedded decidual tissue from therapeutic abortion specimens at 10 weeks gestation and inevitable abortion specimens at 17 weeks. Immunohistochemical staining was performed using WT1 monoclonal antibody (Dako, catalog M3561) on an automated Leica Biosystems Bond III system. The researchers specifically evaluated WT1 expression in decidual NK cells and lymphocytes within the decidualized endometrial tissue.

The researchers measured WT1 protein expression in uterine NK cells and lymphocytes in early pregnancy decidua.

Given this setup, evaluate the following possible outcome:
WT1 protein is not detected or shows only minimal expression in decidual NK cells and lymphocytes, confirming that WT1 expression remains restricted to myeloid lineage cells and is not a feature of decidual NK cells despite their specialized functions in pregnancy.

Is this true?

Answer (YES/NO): YES